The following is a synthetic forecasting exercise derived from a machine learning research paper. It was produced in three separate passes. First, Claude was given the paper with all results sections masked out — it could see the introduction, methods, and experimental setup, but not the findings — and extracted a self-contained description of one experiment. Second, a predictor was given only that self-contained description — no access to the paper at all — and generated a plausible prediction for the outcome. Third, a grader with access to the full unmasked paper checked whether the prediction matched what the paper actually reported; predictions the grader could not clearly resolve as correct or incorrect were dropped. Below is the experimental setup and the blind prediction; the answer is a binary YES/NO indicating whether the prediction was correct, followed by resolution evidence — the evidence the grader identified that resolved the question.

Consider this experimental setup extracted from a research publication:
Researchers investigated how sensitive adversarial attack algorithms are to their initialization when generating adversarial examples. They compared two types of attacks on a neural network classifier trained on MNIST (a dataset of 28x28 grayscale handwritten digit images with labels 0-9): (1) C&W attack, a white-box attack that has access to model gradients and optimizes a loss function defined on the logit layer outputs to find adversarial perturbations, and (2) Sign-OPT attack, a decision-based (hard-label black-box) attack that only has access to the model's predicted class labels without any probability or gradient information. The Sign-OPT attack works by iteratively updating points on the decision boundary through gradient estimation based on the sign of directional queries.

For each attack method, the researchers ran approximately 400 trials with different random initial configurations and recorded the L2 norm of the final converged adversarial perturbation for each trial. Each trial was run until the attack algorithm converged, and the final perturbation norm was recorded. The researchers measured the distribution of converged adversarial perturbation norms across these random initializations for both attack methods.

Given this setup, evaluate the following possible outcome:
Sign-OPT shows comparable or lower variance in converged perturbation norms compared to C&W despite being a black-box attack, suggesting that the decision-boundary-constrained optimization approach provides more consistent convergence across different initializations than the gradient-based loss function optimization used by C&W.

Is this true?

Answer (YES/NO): NO